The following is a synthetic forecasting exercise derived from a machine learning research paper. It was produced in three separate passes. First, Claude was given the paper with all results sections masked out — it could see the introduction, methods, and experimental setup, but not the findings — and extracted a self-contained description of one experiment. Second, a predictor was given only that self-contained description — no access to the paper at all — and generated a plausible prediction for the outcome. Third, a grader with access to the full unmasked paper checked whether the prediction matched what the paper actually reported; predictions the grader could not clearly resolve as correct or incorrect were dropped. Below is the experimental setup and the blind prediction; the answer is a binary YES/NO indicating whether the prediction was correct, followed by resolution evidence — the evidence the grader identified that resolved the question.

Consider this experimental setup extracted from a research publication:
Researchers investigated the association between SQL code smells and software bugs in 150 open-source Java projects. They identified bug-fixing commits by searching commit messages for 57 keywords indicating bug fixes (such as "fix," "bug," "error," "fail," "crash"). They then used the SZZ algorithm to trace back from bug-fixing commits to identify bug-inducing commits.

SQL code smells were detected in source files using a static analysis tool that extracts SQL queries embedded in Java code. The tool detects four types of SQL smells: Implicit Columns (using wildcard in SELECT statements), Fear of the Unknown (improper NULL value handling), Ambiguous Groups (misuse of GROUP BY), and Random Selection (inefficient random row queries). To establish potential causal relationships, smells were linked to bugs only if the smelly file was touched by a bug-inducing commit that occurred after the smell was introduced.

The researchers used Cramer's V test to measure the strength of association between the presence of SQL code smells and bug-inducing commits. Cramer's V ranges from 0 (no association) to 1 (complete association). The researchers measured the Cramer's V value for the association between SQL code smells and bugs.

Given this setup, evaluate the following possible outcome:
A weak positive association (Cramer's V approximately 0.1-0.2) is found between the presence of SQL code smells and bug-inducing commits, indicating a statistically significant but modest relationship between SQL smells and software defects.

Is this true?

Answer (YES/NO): NO